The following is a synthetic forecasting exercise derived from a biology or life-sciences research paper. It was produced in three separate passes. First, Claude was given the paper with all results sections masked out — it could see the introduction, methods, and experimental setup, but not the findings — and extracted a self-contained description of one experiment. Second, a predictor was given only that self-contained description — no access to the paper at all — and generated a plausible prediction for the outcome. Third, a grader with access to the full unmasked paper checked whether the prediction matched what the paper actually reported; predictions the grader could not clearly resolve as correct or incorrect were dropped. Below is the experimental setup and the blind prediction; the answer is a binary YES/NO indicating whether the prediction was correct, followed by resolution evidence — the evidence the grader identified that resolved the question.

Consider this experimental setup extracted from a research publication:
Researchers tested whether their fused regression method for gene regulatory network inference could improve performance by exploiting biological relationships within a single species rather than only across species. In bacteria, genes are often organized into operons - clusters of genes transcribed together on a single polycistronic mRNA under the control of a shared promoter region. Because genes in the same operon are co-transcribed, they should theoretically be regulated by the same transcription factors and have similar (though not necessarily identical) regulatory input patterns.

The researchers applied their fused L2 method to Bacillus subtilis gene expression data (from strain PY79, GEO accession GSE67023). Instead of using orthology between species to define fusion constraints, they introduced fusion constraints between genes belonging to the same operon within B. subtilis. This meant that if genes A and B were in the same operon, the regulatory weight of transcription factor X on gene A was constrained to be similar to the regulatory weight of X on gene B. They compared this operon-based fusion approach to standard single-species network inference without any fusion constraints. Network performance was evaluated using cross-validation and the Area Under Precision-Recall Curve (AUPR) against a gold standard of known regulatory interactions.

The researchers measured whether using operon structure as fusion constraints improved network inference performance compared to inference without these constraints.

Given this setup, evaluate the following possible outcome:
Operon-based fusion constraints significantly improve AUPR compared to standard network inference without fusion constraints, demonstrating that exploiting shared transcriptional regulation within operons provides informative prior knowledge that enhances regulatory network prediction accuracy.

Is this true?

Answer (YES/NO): YES